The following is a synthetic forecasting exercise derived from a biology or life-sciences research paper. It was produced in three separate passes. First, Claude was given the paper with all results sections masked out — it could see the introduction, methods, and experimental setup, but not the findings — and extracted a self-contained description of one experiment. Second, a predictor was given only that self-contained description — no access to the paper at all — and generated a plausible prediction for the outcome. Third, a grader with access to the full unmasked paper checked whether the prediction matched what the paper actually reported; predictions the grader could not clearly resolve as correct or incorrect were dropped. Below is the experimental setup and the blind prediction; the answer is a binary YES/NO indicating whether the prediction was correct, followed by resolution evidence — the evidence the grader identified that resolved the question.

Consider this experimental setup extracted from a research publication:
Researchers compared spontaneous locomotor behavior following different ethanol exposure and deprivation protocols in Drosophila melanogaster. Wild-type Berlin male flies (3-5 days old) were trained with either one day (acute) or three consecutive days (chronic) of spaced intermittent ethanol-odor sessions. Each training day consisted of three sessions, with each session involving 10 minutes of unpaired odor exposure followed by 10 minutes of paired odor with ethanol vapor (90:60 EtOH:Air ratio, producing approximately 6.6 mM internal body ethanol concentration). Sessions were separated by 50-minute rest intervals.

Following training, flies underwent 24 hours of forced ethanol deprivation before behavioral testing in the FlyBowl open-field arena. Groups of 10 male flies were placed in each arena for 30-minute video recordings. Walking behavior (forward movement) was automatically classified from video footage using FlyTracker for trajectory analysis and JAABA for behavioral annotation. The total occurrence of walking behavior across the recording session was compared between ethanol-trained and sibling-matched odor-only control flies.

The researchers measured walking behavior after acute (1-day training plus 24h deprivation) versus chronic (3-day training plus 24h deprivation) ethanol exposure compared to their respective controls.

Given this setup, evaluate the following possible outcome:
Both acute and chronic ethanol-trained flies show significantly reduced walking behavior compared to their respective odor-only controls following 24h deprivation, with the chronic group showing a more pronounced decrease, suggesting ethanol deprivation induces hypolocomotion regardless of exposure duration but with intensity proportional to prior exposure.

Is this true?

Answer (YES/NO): NO